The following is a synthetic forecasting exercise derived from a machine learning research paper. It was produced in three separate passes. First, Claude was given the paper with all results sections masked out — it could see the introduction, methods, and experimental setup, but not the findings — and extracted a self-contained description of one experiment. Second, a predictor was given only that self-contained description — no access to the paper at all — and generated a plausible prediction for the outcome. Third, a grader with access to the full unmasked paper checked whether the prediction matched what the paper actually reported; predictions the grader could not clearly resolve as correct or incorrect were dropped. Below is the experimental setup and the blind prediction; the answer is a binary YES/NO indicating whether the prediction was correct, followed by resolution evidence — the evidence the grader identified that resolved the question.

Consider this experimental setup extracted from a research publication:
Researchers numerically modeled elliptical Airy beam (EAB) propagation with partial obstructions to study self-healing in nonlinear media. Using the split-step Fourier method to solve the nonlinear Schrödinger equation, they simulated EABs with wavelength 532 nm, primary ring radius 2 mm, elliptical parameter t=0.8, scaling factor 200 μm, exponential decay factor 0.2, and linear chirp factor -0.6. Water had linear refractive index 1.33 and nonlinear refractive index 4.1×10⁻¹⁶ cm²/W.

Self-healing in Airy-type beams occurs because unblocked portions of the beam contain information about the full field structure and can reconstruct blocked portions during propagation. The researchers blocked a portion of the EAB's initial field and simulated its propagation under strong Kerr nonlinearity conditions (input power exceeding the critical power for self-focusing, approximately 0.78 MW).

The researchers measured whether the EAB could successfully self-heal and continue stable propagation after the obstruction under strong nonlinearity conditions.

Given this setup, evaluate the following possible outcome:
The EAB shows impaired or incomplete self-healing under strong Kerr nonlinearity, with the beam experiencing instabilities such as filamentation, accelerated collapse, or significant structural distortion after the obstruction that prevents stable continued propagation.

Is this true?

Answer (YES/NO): YES